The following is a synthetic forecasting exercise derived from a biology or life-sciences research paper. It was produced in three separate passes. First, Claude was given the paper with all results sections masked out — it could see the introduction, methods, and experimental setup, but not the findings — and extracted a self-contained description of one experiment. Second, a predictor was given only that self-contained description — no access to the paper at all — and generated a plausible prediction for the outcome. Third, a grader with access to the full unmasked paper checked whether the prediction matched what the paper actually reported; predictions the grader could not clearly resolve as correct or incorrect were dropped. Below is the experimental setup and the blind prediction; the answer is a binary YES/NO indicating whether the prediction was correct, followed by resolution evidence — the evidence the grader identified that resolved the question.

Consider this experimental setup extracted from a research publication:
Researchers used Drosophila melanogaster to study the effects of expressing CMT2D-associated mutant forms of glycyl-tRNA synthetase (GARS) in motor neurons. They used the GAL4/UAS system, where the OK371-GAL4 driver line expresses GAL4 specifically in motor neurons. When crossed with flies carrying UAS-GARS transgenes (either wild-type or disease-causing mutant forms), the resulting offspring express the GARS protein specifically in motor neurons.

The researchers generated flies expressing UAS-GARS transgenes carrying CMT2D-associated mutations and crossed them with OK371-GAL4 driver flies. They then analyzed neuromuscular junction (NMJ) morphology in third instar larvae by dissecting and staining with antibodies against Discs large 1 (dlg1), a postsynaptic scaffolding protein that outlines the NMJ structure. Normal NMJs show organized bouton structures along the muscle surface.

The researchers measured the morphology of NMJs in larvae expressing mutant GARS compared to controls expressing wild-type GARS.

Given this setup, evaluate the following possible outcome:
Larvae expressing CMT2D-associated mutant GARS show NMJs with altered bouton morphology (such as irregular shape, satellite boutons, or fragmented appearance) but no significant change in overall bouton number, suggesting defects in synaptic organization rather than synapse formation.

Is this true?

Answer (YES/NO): NO